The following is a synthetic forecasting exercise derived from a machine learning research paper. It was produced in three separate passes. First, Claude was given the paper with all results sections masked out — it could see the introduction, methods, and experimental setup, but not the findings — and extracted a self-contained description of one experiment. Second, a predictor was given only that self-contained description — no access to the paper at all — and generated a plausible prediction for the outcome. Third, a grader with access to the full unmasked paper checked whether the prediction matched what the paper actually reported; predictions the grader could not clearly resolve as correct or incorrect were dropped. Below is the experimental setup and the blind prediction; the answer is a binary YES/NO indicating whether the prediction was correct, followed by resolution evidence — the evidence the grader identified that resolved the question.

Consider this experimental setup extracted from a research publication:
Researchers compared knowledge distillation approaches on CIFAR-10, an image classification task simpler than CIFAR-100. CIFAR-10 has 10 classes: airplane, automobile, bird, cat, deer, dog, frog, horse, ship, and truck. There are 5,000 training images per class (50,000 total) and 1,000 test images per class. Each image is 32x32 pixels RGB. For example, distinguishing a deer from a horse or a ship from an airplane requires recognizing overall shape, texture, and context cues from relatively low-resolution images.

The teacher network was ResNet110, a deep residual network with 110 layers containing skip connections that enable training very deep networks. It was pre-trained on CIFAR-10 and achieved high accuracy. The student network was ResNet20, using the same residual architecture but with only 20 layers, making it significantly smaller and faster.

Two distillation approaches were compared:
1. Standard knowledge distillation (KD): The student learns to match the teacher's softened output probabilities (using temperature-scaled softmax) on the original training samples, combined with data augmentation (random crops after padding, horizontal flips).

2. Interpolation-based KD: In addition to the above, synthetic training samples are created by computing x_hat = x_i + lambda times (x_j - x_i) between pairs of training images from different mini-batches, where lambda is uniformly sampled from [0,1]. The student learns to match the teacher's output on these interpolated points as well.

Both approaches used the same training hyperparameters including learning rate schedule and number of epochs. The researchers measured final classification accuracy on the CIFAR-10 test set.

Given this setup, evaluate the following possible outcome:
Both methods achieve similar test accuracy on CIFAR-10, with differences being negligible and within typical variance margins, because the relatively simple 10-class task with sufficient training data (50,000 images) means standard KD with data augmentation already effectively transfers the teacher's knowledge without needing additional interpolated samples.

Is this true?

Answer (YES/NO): NO